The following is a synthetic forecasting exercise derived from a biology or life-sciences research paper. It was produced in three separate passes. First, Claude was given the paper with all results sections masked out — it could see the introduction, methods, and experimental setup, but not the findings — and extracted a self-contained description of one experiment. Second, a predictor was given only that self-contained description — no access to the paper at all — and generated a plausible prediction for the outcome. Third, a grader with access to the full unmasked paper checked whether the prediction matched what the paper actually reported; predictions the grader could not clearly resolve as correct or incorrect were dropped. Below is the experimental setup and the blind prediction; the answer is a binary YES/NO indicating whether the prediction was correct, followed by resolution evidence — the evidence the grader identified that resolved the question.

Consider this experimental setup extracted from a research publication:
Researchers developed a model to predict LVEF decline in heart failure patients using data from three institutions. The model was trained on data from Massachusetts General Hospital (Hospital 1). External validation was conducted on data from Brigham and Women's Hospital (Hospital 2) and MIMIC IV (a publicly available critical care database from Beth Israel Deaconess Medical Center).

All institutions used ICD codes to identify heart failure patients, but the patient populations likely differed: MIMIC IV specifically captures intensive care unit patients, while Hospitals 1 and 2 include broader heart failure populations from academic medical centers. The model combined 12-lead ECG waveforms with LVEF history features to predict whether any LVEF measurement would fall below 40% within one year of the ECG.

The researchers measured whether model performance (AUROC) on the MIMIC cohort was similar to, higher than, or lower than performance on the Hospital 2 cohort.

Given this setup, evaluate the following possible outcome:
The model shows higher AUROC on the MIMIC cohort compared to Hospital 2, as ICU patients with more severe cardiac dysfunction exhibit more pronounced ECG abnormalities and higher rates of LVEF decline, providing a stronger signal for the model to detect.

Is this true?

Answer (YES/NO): NO